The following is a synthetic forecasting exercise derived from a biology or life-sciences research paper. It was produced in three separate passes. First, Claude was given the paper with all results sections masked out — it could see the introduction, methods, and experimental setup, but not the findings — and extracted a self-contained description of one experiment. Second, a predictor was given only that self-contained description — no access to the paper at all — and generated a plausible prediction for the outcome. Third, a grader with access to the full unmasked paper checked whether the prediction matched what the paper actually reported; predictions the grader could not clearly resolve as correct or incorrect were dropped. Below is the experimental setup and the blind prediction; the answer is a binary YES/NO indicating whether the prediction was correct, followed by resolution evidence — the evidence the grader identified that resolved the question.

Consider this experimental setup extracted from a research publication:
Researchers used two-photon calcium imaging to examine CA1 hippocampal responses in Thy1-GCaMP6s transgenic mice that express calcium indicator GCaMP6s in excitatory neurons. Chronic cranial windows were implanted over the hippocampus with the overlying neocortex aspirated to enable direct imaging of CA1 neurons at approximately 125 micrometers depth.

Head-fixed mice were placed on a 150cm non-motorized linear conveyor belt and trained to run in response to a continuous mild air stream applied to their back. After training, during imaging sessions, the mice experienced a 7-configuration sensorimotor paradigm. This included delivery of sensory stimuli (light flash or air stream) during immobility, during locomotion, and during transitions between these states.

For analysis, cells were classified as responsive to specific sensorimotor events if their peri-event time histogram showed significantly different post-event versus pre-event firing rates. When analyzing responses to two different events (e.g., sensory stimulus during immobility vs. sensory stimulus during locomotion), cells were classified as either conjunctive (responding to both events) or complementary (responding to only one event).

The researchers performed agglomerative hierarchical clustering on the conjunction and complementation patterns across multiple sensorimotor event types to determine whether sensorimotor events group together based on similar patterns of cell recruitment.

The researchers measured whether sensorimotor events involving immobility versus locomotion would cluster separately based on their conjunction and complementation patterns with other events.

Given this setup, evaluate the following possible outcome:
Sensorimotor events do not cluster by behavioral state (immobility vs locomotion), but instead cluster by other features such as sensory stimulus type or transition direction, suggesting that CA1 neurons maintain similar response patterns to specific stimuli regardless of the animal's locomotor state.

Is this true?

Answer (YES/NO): NO